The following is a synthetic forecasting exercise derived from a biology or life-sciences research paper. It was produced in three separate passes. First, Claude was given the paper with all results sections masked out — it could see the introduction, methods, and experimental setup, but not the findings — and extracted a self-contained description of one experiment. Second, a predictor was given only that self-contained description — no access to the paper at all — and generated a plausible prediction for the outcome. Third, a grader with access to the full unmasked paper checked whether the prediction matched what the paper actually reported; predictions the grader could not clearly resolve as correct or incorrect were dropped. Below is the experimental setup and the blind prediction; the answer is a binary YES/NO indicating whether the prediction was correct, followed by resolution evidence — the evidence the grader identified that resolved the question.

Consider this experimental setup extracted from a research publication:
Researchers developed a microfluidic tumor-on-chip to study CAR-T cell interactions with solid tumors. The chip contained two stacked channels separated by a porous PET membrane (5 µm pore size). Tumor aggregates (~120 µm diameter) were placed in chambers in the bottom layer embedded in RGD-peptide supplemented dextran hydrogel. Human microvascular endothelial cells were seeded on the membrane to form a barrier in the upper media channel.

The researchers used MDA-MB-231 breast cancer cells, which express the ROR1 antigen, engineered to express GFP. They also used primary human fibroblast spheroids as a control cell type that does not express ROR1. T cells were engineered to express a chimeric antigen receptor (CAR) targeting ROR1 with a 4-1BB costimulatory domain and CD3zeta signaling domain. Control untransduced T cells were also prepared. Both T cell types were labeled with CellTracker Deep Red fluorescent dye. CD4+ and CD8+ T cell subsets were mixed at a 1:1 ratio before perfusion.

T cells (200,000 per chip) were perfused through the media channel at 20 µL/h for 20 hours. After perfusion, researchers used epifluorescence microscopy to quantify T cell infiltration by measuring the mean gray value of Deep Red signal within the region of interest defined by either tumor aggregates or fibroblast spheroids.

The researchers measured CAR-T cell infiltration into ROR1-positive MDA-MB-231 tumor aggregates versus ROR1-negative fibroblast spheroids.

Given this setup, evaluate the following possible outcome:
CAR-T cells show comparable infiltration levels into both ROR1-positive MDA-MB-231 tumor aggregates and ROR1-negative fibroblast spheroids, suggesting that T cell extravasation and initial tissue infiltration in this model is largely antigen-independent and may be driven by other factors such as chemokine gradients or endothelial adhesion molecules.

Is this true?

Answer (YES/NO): NO